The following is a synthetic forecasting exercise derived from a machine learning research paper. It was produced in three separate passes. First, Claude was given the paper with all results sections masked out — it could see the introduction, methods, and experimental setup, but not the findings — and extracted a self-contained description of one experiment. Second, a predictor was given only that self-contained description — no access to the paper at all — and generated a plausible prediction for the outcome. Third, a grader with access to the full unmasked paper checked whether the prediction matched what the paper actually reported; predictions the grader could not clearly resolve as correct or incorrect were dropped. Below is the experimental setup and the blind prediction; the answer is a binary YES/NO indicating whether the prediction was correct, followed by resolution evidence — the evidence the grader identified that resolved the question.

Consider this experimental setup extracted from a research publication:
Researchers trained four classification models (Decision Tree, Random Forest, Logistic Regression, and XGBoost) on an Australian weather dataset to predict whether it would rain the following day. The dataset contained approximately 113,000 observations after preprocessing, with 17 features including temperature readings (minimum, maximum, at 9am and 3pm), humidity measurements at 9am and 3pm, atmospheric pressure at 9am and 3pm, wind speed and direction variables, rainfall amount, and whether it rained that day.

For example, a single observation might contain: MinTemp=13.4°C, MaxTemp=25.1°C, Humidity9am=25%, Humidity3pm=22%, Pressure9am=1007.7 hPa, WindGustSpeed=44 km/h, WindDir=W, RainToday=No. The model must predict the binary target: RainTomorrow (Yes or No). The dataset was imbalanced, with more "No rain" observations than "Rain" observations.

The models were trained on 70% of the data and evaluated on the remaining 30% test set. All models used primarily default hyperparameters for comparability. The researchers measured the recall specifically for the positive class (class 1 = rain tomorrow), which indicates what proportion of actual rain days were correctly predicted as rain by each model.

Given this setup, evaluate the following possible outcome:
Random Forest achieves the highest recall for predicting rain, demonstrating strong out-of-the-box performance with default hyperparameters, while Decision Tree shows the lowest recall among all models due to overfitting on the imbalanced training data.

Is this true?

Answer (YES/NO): NO